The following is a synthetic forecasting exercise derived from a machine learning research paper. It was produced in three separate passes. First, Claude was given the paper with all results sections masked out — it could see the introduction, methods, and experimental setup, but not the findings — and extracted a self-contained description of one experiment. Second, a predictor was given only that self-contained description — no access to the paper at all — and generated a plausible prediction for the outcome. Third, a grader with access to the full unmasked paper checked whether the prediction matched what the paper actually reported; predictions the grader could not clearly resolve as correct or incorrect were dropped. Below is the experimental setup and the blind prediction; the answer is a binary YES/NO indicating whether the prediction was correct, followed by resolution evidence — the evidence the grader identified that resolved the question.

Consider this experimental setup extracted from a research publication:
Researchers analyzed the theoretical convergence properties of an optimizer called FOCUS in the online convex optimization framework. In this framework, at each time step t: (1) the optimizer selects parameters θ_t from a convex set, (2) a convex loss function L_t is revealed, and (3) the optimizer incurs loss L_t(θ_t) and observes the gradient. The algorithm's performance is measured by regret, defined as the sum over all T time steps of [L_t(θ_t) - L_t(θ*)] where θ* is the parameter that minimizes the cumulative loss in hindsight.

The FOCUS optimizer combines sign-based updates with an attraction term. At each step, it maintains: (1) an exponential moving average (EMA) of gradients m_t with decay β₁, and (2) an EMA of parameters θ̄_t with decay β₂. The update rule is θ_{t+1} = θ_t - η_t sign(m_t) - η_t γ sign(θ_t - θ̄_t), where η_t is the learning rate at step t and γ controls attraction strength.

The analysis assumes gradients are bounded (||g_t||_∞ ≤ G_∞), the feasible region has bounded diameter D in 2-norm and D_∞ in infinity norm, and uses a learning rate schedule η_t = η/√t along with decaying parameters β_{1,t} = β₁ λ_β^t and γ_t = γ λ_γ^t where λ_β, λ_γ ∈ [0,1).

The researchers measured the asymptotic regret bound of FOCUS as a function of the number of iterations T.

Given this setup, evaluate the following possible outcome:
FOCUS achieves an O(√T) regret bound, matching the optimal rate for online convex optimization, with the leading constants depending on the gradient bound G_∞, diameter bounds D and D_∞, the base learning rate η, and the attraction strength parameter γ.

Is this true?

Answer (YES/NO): YES